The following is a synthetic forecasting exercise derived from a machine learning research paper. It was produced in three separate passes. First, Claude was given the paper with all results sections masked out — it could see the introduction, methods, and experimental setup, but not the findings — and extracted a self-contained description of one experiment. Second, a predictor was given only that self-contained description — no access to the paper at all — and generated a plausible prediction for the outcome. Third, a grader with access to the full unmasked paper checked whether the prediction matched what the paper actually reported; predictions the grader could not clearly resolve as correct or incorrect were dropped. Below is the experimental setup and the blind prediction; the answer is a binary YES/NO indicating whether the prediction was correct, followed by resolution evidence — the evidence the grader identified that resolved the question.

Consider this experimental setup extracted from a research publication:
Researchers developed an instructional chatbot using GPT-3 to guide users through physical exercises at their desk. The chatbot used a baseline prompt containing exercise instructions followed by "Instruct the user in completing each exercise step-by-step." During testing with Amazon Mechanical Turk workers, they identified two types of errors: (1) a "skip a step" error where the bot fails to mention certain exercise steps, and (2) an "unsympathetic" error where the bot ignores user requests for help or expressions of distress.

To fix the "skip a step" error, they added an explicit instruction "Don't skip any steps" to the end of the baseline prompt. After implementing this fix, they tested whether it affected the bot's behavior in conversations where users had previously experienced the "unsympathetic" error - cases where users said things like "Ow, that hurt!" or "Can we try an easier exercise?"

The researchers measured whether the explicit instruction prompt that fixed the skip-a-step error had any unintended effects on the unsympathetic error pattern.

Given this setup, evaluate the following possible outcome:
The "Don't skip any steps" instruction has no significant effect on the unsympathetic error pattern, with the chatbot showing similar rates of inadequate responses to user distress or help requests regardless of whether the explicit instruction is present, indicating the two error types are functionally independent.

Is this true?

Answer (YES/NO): NO